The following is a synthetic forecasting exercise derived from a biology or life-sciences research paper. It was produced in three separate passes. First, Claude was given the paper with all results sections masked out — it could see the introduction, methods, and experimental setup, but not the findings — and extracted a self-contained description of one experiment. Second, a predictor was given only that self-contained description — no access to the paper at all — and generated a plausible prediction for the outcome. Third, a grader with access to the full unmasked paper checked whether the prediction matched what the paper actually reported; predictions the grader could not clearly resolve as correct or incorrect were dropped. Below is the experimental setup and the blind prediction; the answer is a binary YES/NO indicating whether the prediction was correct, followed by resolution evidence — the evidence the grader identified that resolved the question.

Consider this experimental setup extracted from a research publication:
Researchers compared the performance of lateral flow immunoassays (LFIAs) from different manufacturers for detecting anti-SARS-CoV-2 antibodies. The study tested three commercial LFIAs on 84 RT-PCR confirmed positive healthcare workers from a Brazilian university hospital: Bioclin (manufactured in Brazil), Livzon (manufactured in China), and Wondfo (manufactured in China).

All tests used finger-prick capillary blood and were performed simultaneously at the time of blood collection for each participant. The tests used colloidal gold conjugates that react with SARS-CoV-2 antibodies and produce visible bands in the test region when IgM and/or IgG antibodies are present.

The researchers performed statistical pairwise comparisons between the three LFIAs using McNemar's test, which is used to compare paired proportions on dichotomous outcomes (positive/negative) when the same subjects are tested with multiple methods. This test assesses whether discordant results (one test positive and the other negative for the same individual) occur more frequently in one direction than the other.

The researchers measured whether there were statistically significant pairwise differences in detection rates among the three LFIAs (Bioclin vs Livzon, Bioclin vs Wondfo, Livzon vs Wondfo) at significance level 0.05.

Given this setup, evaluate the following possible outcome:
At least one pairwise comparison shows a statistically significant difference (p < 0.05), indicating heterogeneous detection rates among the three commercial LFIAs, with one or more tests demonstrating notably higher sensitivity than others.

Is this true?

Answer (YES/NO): YES